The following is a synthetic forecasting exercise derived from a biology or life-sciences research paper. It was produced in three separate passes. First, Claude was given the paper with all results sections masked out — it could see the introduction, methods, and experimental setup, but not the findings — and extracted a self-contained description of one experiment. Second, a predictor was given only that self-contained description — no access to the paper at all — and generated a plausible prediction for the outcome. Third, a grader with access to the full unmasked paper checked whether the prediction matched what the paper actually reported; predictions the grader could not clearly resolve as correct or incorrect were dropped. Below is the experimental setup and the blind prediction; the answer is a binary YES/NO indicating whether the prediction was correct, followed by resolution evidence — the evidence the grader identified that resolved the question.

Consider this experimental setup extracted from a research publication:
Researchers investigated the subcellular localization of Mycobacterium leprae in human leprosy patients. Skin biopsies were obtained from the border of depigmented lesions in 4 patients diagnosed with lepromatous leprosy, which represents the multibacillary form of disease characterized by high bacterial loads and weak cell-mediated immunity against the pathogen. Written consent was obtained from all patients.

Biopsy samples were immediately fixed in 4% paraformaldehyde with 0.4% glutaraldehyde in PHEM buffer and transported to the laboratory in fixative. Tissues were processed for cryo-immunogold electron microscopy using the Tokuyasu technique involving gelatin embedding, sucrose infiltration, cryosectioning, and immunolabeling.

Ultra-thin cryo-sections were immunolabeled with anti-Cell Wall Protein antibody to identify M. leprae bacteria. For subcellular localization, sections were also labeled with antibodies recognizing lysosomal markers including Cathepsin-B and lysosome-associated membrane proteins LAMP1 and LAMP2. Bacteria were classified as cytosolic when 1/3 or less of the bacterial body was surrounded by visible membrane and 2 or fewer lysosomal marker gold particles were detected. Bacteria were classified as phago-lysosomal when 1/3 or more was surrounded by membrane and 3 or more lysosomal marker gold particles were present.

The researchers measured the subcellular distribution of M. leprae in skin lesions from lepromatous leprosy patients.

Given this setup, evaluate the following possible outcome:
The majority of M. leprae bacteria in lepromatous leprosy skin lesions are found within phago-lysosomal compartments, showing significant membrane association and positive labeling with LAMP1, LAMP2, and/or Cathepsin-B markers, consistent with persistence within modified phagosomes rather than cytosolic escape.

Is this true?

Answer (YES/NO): YES